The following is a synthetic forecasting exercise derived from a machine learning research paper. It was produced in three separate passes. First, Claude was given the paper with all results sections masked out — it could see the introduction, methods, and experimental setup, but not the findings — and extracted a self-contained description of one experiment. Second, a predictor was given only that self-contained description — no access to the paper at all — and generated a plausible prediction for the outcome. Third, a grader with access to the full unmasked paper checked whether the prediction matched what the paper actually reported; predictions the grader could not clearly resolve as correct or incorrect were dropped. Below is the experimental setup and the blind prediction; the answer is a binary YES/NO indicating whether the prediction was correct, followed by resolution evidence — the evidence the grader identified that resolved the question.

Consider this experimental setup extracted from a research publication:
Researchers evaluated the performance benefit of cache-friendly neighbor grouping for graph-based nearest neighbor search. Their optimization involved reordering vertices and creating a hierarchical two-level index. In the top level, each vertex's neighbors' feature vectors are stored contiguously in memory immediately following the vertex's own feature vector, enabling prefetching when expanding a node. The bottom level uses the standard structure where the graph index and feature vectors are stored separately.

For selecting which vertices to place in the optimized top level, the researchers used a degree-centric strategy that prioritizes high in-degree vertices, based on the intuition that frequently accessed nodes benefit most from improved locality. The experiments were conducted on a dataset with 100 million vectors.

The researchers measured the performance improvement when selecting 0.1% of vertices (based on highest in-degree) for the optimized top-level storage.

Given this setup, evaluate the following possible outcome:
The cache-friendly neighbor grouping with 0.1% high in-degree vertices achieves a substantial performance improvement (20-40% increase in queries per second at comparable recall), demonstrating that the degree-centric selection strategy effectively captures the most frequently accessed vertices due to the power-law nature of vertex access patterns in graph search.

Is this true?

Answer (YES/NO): NO